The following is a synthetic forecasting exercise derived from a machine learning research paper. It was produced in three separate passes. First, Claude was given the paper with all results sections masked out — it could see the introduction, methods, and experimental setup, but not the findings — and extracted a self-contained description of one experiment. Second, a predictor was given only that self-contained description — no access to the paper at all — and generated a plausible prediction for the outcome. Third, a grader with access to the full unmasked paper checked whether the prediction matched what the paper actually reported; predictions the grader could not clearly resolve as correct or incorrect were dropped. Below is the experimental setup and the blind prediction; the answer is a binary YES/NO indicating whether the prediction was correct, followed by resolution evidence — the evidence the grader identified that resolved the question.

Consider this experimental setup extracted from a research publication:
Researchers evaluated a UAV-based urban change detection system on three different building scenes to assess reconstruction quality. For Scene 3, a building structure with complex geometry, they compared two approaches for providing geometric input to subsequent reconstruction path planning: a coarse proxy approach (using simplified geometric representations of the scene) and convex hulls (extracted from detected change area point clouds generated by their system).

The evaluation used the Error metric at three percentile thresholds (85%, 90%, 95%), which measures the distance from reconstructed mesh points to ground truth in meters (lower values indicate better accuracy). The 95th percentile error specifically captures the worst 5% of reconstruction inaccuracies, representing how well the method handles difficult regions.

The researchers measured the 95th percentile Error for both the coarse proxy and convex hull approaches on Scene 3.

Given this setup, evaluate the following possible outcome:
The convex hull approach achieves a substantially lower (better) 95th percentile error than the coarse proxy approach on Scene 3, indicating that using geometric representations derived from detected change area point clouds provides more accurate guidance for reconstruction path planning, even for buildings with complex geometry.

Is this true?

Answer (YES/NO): YES